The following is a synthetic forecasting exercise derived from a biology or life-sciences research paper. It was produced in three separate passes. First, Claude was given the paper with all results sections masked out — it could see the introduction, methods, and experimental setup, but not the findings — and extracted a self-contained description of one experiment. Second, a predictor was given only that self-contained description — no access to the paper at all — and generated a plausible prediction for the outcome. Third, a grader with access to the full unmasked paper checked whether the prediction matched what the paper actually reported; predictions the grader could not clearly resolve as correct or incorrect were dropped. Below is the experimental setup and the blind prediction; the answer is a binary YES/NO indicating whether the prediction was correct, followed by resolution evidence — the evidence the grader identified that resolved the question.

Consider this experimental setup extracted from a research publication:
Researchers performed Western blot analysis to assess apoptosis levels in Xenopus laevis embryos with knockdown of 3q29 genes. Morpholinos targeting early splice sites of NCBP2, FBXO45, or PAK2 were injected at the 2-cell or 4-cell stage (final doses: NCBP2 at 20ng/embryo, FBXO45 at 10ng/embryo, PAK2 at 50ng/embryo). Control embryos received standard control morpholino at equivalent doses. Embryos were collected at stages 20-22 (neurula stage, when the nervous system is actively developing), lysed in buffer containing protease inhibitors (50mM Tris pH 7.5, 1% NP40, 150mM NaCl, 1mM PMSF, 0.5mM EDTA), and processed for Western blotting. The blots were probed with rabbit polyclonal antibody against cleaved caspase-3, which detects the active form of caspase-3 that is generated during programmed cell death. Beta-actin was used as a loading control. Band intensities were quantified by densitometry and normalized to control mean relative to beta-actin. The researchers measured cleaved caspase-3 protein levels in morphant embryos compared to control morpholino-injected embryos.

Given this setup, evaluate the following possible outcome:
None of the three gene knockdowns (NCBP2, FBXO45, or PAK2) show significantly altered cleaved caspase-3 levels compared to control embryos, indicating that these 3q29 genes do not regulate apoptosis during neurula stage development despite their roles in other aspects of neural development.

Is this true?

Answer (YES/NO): NO